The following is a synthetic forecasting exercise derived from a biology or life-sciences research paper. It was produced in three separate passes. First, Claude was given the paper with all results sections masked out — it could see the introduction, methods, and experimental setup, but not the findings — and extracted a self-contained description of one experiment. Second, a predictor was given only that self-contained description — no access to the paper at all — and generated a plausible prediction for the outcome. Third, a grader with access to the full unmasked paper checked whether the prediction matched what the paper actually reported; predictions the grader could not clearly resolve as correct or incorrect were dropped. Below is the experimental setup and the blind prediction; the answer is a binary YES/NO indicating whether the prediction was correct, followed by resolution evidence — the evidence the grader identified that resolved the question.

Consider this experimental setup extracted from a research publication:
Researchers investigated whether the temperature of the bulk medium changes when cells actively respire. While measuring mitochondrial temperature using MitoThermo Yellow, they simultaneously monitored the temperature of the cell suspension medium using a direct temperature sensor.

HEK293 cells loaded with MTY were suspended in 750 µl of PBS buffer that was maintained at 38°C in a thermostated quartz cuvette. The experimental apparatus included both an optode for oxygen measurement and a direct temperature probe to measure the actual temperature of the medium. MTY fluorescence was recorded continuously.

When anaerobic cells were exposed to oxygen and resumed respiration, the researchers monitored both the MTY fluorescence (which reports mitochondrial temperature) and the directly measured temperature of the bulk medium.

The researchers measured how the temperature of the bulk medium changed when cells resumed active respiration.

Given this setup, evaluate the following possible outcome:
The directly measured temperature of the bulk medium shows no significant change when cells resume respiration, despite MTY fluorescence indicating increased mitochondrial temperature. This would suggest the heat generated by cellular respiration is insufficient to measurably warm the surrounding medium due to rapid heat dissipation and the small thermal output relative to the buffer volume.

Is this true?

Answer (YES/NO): YES